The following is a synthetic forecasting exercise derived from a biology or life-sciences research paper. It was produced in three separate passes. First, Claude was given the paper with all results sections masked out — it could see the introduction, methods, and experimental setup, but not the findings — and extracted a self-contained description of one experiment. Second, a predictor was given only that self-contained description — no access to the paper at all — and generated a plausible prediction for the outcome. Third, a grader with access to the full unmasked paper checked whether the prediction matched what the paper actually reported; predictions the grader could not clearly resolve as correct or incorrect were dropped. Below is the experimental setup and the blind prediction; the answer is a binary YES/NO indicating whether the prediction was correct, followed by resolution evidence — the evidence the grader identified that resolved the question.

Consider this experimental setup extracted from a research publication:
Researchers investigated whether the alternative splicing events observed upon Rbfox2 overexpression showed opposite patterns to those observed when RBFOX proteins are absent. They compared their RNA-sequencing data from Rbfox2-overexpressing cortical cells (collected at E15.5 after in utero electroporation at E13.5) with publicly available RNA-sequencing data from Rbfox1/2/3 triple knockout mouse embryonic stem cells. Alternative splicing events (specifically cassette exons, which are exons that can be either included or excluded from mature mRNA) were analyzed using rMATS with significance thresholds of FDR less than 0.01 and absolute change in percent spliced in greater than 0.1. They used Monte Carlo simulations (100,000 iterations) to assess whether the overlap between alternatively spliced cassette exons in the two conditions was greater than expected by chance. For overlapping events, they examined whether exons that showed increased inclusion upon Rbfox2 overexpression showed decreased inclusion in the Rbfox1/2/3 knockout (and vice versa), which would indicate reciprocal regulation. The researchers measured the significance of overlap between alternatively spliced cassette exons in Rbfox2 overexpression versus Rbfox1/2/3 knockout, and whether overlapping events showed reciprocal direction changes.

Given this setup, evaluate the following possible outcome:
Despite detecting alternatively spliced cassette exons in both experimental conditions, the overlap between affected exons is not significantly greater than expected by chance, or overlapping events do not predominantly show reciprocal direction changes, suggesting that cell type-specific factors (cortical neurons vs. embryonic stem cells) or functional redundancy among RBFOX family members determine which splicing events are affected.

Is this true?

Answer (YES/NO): NO